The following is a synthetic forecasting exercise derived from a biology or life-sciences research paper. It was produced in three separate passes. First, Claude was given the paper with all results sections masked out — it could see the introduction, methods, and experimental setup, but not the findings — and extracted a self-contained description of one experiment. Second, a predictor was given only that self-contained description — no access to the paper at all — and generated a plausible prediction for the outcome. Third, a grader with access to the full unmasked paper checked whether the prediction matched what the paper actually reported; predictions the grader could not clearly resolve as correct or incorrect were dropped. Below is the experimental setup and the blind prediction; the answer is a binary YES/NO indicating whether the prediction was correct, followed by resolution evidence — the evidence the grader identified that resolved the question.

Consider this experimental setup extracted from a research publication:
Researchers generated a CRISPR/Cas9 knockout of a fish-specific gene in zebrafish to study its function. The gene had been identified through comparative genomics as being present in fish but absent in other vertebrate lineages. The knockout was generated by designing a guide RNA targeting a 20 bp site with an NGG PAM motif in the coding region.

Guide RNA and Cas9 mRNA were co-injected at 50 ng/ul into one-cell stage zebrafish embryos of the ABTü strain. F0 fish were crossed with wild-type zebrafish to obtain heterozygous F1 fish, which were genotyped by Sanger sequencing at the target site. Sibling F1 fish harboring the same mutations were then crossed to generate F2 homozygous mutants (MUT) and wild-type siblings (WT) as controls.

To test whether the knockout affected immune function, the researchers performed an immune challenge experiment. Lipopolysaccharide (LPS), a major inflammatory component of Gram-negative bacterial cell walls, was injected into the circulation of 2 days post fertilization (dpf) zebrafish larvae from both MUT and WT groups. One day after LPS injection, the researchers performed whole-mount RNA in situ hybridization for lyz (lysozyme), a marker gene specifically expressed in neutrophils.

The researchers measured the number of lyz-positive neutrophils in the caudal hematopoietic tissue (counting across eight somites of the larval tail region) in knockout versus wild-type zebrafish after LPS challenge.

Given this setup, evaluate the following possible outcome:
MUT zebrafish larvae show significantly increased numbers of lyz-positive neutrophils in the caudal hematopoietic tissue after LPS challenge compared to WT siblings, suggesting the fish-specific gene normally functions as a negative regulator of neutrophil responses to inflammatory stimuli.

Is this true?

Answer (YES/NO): NO